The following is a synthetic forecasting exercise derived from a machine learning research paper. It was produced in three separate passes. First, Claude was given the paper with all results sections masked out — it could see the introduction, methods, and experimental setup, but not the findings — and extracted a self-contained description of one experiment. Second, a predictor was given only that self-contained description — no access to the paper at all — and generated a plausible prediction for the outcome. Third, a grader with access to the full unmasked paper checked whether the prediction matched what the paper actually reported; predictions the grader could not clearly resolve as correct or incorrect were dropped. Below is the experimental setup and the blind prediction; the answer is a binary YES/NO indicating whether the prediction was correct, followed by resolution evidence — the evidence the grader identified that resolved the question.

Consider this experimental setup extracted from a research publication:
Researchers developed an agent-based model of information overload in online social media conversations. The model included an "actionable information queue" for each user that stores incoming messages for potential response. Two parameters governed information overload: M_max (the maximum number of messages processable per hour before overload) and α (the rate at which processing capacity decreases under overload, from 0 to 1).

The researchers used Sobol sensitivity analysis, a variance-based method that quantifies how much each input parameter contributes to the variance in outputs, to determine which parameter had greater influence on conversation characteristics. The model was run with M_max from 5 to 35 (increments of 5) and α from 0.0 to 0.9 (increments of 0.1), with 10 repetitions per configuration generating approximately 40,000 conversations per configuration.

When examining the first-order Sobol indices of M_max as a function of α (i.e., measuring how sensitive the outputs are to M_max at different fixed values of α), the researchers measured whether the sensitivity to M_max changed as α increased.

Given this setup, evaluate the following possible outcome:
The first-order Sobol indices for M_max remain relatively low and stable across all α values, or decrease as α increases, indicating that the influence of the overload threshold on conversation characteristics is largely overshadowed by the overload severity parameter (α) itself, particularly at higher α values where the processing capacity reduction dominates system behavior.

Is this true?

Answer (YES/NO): NO